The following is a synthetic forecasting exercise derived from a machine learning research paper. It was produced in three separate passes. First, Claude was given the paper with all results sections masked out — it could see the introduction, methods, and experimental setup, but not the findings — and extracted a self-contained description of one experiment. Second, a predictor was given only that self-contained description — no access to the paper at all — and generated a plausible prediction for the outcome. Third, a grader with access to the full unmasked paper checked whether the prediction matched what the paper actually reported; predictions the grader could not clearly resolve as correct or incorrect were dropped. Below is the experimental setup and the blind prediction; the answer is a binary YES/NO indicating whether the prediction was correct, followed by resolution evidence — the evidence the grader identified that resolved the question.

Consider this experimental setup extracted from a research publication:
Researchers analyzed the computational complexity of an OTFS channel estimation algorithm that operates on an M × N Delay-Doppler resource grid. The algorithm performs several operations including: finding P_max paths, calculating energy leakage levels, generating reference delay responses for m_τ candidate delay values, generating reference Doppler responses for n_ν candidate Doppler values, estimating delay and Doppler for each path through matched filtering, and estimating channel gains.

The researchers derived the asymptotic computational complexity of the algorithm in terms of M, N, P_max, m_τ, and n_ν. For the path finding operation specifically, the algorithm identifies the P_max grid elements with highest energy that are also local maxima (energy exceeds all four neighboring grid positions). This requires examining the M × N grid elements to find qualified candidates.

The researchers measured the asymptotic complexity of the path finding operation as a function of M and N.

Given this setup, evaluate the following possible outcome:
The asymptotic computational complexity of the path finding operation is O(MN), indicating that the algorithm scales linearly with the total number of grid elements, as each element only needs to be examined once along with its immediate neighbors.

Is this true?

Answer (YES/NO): NO